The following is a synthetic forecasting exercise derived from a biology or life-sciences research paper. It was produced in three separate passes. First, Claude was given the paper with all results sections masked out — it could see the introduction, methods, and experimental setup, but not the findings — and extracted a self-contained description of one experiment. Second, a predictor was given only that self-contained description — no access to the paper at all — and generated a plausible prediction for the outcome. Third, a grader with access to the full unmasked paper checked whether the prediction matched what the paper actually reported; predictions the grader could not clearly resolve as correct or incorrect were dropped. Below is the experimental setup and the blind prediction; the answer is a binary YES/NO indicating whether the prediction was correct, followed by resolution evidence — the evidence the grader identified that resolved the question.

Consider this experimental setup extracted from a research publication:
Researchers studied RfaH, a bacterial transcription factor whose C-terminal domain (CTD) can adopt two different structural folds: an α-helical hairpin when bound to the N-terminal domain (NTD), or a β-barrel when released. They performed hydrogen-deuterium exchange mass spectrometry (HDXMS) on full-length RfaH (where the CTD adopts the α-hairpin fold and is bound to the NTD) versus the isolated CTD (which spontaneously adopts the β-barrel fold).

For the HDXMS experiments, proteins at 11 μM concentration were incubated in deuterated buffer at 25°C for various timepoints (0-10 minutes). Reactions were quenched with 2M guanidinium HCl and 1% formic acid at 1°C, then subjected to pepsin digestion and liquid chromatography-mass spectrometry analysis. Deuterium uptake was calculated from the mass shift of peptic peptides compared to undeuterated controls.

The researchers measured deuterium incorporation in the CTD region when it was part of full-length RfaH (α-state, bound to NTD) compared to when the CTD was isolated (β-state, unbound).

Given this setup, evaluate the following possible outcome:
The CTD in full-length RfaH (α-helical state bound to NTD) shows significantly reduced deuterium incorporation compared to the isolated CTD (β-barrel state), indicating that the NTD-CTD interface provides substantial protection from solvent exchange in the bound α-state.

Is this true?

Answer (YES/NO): NO